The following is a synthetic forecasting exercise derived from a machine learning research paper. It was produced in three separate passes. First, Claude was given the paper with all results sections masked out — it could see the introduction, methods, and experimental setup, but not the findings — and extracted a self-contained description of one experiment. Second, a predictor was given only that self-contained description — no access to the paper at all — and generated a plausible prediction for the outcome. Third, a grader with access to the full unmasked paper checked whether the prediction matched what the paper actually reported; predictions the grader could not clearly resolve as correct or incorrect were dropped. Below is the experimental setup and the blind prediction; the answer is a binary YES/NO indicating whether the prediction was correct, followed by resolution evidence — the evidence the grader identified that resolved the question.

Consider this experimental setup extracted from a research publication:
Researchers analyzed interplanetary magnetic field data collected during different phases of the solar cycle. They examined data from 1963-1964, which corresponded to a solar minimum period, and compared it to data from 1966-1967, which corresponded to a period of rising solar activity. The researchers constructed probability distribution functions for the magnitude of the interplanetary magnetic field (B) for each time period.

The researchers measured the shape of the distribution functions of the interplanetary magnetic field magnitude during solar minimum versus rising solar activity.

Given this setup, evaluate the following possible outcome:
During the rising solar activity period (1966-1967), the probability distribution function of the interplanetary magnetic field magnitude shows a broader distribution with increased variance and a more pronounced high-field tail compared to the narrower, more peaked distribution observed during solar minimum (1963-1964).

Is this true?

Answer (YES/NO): YES